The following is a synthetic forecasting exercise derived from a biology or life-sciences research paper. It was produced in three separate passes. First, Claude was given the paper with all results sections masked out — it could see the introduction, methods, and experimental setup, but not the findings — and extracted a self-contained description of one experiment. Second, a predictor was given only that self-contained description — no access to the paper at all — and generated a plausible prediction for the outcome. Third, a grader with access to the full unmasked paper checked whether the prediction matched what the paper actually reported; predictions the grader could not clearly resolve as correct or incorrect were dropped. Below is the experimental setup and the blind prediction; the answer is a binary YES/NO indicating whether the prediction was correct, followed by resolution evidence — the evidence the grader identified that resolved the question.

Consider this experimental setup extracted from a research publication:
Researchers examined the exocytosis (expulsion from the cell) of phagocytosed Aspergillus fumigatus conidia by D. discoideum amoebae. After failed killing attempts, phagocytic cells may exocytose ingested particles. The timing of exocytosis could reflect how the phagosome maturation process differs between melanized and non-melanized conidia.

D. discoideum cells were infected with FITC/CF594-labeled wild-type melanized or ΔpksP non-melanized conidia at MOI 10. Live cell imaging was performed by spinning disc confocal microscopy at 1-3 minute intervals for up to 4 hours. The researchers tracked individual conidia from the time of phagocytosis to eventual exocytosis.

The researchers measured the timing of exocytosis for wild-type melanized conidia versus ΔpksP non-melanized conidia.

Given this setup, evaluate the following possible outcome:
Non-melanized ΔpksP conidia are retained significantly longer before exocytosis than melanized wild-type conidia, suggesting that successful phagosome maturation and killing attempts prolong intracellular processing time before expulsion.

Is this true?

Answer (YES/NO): NO